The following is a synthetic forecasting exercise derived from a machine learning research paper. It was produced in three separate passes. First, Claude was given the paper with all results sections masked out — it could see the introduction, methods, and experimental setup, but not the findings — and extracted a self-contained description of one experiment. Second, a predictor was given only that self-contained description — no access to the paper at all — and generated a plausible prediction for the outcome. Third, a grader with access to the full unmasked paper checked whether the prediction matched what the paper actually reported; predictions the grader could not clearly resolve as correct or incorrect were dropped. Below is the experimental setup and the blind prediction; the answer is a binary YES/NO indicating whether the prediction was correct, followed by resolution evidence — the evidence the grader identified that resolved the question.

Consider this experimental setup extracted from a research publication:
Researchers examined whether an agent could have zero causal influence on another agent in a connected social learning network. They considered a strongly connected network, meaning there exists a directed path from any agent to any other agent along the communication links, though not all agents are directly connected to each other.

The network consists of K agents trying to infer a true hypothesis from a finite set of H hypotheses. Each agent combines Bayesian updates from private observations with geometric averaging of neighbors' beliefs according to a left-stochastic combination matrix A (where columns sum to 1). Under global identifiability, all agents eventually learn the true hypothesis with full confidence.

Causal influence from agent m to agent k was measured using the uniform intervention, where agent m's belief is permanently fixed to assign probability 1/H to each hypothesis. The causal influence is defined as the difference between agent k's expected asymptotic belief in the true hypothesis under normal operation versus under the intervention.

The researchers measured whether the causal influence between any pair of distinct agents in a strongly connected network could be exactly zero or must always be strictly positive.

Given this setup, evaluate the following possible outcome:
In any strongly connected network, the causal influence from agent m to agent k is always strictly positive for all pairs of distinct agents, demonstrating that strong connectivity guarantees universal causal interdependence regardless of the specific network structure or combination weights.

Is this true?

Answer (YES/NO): YES